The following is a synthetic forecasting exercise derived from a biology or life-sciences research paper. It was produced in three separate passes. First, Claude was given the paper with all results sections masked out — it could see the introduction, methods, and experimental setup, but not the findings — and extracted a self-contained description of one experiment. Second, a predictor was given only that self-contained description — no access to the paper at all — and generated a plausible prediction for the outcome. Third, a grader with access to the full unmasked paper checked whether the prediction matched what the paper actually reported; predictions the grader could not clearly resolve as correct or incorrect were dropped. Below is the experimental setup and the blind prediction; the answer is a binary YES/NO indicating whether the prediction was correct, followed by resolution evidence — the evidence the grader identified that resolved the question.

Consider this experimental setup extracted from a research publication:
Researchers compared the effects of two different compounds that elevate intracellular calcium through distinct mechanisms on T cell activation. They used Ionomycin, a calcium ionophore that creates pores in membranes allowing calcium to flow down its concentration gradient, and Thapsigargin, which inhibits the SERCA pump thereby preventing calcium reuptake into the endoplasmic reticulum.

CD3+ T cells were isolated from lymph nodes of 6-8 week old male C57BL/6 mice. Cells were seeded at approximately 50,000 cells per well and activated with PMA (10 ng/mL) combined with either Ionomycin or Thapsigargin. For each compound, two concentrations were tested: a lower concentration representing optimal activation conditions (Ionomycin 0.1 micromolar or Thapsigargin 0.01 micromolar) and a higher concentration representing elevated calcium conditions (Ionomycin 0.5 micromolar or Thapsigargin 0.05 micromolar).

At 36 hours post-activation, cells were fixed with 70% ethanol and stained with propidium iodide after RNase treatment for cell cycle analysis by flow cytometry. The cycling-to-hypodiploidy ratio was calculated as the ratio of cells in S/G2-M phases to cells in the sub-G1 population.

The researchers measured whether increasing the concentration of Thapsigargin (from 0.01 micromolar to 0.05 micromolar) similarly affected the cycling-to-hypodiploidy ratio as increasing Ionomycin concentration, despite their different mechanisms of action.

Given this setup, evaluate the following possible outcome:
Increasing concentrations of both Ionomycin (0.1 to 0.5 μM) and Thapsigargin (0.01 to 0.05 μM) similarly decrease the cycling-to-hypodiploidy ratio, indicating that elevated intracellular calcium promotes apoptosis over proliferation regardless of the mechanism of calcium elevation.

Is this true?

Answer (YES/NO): YES